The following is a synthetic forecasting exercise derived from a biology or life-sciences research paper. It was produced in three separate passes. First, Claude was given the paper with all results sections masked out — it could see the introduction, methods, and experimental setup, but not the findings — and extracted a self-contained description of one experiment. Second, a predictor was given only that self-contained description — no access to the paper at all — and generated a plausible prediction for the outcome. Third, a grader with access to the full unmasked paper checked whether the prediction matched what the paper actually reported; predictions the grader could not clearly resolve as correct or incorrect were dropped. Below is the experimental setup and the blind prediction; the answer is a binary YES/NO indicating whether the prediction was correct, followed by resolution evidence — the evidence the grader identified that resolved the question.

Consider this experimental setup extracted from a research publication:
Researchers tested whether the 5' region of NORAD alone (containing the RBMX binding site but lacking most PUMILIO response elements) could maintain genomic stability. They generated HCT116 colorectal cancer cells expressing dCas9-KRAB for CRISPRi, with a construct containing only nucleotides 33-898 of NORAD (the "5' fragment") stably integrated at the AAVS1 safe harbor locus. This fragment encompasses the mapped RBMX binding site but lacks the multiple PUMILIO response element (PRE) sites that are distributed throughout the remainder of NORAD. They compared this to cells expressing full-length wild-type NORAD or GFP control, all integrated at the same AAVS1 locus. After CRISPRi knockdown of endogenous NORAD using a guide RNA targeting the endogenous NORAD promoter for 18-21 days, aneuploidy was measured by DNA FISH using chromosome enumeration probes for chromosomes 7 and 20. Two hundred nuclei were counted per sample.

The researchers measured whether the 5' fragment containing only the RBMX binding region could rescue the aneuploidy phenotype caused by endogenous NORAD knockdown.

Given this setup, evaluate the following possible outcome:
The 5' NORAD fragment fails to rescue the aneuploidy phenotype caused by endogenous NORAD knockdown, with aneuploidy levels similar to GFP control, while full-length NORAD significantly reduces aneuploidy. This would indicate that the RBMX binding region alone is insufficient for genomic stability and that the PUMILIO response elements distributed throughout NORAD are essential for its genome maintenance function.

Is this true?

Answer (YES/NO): YES